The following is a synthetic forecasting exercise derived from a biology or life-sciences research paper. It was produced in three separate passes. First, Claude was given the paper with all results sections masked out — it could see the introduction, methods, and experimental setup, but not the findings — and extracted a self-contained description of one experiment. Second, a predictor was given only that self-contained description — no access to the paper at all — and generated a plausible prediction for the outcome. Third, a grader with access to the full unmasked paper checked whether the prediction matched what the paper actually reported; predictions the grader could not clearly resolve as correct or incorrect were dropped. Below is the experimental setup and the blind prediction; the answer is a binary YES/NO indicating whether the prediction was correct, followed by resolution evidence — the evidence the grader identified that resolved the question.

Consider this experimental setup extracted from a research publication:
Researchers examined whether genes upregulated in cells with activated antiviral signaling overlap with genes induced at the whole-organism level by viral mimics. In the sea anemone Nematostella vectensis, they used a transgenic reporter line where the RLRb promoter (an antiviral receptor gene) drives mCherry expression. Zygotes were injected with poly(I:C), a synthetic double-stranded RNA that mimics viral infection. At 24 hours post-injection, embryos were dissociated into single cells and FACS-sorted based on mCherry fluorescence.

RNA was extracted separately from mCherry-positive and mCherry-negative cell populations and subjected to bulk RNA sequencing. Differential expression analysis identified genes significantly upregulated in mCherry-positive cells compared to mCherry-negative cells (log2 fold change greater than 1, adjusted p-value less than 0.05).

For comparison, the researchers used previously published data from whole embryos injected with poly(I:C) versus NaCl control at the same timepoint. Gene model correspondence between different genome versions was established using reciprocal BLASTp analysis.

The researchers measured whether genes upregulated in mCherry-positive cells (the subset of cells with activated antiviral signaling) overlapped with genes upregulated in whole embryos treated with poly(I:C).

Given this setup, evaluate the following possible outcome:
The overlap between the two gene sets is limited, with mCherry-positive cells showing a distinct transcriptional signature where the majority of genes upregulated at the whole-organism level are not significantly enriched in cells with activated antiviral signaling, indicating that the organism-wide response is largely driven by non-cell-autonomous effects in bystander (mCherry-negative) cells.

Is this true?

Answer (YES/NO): NO